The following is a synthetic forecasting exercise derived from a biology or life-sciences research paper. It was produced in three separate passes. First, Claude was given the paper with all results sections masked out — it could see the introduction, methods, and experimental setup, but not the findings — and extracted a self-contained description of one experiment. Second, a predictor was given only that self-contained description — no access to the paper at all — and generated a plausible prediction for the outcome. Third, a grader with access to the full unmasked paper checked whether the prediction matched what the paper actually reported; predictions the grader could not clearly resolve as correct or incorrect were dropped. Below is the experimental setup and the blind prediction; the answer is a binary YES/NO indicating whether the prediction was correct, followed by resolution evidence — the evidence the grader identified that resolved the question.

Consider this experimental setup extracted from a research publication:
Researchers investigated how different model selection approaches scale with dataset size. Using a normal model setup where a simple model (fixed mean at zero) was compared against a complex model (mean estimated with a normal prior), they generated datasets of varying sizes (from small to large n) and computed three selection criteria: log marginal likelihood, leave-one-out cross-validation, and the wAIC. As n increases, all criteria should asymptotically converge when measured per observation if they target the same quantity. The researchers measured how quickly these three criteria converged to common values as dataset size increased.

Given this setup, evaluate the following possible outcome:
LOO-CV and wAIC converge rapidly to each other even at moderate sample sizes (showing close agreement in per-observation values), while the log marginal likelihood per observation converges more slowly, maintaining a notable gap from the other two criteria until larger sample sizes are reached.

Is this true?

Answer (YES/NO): YES